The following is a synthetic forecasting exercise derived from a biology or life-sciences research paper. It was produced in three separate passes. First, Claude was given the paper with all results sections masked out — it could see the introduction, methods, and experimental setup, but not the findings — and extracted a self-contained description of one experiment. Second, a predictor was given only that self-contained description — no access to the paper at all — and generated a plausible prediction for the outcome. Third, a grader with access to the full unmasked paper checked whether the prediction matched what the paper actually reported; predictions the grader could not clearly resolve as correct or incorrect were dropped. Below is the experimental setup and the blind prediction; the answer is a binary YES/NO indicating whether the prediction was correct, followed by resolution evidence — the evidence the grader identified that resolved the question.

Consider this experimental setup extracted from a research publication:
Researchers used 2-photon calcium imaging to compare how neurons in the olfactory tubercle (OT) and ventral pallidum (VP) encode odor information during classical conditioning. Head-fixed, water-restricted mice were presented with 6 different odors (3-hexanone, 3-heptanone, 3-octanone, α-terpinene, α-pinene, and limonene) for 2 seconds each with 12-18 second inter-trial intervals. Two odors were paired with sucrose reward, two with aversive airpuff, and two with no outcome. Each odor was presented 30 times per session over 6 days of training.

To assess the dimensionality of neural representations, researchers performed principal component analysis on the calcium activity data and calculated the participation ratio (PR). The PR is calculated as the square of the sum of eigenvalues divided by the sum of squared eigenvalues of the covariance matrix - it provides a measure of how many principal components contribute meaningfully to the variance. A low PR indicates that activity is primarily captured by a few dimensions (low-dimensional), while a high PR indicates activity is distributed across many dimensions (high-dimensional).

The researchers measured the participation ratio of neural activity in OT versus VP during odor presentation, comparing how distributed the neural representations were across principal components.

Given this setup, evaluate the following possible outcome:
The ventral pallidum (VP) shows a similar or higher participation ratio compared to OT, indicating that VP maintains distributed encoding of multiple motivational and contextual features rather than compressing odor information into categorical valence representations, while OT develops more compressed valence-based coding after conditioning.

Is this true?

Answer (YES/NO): NO